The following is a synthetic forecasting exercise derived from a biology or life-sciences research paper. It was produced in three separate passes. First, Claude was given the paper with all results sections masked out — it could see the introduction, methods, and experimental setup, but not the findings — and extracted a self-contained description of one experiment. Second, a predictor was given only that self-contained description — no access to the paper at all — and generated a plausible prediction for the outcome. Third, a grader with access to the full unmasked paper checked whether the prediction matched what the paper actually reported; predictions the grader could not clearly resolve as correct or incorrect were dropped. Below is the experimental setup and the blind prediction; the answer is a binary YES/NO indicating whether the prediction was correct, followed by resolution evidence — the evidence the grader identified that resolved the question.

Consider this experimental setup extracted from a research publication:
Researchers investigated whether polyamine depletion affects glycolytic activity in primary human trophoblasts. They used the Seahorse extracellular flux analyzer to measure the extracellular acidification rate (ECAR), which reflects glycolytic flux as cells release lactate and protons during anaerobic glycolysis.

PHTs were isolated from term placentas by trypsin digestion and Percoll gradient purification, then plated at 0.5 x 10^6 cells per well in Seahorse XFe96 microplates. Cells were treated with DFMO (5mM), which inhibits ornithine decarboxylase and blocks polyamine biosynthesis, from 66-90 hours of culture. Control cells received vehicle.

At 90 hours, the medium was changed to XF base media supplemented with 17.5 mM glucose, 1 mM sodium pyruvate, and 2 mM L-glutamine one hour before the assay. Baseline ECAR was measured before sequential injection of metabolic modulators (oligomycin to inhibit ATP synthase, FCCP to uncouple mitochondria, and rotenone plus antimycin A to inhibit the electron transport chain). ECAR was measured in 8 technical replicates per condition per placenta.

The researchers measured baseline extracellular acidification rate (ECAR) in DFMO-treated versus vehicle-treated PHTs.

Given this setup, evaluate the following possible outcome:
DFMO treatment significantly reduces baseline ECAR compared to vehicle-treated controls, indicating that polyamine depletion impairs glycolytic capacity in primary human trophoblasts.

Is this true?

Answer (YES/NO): NO